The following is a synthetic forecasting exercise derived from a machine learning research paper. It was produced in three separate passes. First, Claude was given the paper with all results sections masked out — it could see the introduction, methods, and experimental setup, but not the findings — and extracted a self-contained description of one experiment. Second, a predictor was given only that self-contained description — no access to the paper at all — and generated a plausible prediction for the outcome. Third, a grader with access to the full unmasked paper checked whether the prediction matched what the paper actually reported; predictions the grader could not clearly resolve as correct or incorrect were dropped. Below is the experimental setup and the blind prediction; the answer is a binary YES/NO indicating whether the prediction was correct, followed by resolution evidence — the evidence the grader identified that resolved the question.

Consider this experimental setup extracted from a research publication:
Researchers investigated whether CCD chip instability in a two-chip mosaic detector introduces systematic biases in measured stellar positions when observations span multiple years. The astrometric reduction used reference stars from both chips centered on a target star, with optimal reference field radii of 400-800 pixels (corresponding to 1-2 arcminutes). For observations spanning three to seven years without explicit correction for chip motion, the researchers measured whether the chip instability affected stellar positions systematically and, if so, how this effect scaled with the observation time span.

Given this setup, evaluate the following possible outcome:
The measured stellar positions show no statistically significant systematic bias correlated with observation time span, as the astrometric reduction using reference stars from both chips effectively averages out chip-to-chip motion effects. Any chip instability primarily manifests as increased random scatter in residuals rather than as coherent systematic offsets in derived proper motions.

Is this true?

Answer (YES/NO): NO